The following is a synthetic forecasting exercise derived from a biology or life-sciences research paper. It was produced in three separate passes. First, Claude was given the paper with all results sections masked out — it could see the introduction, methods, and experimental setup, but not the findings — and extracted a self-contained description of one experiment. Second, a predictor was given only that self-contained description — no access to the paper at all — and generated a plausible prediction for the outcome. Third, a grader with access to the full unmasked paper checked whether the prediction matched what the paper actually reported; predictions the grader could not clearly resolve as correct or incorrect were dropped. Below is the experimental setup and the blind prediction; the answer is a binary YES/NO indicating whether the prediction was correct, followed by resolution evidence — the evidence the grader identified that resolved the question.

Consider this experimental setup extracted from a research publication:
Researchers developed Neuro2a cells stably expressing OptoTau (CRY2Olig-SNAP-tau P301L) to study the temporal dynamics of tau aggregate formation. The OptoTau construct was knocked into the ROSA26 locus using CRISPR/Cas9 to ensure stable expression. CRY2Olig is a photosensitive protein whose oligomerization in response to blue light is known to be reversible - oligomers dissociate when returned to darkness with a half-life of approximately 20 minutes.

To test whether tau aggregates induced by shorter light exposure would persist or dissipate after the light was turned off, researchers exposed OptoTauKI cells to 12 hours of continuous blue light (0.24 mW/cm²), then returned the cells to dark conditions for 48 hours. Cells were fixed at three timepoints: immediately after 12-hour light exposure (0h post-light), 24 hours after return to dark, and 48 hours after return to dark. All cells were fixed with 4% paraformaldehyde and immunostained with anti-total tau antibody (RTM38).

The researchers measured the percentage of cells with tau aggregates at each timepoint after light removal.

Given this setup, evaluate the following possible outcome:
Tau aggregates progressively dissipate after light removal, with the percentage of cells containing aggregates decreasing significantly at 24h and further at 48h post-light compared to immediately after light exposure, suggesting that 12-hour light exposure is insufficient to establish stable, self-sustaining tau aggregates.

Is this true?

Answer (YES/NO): NO